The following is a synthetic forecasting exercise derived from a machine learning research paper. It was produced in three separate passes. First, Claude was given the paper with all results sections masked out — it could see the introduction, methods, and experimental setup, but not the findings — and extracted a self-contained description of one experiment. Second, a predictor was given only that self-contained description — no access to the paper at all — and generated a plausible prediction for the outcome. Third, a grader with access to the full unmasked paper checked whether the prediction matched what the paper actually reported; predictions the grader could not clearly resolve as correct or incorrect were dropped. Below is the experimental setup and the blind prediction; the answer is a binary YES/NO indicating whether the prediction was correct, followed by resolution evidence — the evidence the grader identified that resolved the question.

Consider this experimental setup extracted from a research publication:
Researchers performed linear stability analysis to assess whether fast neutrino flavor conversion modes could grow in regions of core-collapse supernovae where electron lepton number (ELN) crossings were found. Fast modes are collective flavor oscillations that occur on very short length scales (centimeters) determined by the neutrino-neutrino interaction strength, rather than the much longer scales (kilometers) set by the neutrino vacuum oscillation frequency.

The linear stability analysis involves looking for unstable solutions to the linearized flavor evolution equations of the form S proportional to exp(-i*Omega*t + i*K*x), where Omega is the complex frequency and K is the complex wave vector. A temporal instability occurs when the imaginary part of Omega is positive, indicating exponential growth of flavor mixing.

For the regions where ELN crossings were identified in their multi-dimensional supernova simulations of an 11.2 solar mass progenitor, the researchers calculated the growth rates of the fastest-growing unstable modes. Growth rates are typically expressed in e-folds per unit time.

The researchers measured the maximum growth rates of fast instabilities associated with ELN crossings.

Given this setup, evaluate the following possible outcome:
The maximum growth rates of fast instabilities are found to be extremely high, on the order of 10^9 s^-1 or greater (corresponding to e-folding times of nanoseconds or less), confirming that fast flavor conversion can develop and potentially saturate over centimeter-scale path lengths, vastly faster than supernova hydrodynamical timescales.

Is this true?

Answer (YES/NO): YES